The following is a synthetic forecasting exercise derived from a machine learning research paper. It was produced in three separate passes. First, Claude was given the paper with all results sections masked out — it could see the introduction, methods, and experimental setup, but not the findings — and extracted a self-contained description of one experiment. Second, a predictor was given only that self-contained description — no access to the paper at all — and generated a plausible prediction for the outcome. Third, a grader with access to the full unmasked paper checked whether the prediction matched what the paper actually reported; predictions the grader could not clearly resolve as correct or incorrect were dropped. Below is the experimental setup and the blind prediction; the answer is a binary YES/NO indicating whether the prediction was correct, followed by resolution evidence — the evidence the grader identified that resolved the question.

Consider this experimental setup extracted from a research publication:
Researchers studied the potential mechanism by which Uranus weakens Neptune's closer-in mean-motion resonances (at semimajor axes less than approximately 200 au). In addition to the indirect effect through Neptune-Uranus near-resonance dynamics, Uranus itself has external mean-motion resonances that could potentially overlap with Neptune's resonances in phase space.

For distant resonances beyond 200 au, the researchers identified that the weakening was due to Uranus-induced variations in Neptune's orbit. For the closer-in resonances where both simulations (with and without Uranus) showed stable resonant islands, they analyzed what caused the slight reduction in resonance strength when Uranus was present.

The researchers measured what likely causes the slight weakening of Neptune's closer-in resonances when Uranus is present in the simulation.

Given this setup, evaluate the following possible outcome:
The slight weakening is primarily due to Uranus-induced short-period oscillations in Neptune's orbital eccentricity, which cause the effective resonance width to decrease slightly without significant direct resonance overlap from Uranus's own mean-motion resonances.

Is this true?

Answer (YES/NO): NO